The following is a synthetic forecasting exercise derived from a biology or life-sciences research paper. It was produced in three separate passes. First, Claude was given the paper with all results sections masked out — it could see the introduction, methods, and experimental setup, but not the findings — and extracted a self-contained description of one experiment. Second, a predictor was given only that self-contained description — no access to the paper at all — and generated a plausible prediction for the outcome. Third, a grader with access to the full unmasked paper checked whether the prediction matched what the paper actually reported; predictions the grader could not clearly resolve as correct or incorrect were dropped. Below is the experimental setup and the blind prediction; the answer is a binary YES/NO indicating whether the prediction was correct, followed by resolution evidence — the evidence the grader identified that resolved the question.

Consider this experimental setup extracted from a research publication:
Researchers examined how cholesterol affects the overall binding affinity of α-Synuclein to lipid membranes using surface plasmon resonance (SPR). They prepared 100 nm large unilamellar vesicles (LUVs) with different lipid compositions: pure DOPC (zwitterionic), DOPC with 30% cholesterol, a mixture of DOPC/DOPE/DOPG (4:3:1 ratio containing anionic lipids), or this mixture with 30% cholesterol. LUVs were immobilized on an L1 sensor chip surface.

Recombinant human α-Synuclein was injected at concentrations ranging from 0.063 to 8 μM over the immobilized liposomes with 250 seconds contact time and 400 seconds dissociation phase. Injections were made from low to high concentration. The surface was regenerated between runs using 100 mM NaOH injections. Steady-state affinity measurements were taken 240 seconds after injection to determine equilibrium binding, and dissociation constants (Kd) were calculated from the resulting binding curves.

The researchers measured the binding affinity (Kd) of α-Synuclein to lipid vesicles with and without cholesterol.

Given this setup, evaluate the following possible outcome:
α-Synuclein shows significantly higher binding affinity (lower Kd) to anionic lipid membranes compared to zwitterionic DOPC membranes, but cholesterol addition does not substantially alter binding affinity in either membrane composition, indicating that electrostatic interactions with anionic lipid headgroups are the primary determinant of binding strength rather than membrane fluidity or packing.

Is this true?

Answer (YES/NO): NO